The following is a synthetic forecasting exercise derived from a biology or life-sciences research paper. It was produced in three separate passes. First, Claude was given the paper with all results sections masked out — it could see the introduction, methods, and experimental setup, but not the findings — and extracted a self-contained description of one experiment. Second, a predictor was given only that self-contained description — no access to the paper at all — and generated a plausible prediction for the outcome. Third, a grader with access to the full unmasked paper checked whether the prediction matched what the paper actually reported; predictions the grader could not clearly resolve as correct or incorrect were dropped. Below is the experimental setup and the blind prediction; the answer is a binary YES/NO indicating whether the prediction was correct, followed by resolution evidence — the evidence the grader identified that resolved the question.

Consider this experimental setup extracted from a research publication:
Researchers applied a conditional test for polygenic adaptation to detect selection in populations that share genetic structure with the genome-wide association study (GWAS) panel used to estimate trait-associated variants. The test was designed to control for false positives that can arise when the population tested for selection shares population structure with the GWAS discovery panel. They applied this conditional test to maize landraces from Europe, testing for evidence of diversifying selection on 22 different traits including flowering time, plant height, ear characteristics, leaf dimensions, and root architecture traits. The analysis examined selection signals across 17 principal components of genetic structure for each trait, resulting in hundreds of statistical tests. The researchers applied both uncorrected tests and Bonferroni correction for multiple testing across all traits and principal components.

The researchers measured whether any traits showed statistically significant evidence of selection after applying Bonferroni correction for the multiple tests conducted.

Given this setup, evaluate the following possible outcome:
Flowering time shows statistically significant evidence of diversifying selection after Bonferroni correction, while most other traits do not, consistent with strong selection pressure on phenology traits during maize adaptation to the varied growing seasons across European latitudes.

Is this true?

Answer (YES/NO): NO